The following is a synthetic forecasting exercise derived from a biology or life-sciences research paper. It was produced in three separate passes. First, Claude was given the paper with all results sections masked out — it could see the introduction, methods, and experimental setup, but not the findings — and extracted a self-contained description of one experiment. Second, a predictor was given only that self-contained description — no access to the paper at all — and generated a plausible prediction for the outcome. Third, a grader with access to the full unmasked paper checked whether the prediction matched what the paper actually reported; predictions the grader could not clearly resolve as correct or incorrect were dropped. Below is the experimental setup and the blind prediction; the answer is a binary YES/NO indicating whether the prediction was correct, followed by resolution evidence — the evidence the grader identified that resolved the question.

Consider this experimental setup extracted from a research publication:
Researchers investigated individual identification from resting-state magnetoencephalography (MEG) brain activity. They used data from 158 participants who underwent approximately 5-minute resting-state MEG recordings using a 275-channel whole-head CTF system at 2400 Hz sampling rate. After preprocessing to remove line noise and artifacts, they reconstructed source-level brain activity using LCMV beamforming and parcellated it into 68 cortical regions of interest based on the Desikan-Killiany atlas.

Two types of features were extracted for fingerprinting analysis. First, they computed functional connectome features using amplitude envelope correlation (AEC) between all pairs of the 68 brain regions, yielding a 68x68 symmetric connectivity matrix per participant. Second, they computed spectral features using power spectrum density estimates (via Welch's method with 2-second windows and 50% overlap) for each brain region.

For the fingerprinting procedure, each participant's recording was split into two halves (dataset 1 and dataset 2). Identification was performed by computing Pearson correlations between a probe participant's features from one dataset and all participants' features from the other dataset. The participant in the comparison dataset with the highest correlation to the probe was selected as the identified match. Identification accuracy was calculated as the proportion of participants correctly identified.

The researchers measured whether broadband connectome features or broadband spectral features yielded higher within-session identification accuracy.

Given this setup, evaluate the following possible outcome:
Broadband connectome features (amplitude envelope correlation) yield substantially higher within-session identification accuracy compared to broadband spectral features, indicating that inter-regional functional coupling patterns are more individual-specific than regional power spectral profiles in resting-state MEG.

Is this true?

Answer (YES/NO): NO